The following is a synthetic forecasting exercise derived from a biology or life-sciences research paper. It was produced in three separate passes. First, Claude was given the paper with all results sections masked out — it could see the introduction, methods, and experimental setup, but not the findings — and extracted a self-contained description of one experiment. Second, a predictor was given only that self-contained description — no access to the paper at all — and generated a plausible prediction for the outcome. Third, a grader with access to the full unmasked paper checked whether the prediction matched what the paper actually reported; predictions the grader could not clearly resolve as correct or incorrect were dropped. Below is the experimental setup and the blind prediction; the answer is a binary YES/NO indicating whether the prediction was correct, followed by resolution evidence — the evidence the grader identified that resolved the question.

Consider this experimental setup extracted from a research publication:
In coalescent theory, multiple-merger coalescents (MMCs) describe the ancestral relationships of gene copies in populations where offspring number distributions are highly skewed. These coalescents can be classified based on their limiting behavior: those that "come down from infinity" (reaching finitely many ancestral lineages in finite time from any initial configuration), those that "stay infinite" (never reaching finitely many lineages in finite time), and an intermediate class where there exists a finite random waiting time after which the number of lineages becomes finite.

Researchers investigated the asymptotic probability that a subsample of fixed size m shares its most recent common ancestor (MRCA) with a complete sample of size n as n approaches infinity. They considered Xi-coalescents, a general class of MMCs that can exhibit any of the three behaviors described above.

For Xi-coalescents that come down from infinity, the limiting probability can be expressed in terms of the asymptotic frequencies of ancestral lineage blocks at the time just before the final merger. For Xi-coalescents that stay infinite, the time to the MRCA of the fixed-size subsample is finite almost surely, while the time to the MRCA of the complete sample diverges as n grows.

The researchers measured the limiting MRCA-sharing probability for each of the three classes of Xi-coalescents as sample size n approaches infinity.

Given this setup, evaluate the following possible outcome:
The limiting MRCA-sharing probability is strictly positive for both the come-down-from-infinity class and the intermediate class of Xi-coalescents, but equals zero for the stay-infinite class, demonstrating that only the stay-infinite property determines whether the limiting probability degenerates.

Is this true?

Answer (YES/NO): YES